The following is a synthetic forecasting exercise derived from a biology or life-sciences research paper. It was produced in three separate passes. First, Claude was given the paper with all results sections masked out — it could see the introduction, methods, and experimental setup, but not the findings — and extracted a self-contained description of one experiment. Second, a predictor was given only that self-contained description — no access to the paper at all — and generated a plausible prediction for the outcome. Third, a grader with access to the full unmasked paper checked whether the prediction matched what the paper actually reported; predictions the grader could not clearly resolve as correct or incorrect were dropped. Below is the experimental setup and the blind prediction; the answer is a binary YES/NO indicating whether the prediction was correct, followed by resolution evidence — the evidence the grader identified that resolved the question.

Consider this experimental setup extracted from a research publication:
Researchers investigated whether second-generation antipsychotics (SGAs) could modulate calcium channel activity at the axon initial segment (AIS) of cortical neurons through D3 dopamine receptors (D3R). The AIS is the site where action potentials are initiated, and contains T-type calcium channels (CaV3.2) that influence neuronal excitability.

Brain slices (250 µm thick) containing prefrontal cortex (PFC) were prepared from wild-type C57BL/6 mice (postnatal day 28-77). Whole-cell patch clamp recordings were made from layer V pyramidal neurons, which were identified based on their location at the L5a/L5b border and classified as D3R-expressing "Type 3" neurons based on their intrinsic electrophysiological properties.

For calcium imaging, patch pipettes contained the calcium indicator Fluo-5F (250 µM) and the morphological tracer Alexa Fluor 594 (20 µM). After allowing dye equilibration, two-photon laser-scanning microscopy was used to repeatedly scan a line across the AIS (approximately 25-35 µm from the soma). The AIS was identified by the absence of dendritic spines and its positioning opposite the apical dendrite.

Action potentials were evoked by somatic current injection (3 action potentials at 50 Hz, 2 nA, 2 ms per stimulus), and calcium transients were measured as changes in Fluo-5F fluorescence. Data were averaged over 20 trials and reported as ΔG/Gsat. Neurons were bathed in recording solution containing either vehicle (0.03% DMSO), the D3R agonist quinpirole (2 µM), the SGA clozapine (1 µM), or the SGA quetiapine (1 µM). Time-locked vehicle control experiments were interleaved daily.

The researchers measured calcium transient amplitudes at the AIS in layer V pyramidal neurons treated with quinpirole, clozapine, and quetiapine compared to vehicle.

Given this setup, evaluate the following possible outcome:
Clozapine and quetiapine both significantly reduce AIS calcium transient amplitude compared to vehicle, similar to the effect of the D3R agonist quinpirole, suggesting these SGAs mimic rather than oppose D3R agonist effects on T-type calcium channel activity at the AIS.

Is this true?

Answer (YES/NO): NO